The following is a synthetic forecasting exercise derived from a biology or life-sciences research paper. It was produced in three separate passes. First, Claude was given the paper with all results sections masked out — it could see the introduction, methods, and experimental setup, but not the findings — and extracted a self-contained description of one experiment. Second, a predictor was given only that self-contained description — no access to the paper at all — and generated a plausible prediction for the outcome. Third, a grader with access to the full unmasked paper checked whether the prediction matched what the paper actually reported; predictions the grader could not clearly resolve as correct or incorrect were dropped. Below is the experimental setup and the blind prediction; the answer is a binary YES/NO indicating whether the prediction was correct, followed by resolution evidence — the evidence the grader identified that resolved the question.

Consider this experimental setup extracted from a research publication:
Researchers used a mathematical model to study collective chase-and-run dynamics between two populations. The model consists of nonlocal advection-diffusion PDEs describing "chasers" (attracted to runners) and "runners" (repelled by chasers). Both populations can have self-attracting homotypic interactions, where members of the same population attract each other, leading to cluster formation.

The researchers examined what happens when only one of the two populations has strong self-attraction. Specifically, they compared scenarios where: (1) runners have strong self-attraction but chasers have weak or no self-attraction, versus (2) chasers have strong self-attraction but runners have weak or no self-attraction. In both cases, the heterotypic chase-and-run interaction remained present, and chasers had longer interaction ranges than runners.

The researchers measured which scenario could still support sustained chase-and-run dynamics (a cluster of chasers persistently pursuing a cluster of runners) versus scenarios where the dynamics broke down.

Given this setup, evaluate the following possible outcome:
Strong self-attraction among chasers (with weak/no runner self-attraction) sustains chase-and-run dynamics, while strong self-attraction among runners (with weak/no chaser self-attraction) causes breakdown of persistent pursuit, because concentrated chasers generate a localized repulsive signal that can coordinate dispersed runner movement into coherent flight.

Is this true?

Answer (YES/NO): NO